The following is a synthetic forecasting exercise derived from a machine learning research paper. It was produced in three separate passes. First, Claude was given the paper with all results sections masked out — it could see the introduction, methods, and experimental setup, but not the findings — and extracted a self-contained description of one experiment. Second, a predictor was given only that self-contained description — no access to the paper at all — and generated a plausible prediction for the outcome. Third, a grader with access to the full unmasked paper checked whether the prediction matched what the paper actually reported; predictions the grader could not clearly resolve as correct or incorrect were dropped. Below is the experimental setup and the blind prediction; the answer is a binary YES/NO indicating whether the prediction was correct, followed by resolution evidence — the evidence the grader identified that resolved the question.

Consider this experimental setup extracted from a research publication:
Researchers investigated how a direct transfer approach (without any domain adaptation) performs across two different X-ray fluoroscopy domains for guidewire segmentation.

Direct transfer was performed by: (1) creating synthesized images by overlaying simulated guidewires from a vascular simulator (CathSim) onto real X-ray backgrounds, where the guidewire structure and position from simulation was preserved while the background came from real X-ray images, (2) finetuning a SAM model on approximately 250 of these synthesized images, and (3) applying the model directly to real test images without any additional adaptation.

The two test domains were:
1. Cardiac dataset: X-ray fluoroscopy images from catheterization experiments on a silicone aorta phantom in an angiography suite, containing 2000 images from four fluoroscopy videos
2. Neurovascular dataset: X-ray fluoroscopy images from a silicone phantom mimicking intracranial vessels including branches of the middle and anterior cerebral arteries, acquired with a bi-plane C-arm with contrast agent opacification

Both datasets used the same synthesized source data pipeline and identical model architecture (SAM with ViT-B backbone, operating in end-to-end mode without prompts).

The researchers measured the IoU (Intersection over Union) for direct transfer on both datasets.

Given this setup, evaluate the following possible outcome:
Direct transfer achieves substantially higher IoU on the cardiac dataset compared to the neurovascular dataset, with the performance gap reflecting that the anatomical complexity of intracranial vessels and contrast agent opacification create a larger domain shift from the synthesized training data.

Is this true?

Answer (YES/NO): NO